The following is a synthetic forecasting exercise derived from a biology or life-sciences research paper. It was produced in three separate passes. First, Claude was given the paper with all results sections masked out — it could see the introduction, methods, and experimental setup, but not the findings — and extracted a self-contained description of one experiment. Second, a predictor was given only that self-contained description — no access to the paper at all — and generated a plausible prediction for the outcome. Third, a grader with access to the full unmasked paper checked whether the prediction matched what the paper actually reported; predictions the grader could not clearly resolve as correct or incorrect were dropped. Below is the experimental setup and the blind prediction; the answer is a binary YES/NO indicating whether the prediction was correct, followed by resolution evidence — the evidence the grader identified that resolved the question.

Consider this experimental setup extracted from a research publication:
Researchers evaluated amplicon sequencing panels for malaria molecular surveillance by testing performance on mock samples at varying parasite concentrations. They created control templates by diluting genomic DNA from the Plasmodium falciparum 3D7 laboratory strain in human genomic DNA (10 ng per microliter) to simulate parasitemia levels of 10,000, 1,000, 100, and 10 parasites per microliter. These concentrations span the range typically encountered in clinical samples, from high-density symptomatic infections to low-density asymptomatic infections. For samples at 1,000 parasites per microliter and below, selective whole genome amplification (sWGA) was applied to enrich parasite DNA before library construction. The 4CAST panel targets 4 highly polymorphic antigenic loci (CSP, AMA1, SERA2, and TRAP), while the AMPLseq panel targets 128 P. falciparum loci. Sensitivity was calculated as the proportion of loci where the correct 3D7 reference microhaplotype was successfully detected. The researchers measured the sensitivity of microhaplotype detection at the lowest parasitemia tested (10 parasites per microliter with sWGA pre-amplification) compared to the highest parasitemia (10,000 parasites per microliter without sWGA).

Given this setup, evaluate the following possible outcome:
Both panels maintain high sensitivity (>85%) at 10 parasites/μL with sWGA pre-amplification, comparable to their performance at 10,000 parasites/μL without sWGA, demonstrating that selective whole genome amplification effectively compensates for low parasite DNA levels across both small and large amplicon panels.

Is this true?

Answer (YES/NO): YES